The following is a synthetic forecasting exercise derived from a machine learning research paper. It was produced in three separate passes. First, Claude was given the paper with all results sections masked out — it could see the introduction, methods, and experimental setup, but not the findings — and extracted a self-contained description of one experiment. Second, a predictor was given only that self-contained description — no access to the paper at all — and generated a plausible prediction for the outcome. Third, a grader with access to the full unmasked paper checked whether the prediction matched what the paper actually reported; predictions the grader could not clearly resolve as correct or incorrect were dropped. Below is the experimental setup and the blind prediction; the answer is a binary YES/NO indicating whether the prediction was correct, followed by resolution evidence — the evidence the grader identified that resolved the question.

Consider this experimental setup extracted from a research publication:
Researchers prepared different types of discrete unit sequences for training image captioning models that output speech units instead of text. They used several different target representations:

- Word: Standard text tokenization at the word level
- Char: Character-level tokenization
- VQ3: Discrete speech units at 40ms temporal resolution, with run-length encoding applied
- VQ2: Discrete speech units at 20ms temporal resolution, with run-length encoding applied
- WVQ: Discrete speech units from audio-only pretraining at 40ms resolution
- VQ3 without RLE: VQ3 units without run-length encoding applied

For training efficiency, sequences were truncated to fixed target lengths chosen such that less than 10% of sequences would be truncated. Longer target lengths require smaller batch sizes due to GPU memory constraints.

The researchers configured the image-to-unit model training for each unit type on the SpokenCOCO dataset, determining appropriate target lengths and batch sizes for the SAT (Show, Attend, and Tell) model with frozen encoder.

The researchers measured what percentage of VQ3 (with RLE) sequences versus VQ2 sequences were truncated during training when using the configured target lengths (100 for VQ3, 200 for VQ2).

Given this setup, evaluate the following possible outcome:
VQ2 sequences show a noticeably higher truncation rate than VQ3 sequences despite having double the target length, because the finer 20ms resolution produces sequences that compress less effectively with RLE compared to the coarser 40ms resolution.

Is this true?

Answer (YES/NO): YES